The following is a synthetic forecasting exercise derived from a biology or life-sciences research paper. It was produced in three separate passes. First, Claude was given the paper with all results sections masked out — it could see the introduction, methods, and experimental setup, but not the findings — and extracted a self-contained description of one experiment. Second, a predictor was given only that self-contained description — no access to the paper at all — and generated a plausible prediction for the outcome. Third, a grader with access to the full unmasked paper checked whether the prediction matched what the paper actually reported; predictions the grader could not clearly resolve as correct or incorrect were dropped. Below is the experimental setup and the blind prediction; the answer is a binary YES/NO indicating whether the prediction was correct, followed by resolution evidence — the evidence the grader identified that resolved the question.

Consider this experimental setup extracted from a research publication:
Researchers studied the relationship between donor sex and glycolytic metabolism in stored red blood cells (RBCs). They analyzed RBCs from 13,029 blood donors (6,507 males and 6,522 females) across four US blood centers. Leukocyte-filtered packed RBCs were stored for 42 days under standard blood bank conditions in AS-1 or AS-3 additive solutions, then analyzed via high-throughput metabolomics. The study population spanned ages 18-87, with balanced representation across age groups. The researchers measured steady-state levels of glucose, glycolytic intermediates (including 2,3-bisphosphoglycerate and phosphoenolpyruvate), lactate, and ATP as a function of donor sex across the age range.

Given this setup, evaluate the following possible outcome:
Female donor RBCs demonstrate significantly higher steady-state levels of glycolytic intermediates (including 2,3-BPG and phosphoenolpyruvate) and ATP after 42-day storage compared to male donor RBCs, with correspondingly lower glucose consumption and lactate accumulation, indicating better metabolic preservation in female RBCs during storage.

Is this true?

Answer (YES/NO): NO